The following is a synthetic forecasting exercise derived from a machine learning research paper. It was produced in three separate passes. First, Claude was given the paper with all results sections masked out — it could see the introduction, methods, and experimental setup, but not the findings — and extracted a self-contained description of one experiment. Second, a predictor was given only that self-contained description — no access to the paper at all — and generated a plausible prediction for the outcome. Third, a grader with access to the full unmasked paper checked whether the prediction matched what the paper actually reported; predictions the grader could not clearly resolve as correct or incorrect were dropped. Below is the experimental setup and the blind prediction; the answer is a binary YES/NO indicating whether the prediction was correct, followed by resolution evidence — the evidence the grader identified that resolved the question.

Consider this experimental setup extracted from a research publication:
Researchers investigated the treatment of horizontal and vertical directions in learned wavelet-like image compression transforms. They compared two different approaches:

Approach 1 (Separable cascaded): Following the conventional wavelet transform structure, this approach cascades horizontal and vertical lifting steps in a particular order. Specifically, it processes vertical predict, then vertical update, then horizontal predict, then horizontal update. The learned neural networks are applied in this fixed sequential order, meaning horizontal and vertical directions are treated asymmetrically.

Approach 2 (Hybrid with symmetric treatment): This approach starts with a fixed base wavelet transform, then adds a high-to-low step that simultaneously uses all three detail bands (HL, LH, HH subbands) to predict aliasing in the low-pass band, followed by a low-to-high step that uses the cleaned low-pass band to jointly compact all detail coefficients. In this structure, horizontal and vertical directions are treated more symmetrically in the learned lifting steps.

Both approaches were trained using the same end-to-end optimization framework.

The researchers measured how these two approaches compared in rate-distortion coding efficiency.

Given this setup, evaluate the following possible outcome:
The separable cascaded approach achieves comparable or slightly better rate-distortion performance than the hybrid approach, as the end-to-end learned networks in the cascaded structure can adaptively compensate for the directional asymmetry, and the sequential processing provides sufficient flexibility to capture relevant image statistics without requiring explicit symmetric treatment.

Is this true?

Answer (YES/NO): NO